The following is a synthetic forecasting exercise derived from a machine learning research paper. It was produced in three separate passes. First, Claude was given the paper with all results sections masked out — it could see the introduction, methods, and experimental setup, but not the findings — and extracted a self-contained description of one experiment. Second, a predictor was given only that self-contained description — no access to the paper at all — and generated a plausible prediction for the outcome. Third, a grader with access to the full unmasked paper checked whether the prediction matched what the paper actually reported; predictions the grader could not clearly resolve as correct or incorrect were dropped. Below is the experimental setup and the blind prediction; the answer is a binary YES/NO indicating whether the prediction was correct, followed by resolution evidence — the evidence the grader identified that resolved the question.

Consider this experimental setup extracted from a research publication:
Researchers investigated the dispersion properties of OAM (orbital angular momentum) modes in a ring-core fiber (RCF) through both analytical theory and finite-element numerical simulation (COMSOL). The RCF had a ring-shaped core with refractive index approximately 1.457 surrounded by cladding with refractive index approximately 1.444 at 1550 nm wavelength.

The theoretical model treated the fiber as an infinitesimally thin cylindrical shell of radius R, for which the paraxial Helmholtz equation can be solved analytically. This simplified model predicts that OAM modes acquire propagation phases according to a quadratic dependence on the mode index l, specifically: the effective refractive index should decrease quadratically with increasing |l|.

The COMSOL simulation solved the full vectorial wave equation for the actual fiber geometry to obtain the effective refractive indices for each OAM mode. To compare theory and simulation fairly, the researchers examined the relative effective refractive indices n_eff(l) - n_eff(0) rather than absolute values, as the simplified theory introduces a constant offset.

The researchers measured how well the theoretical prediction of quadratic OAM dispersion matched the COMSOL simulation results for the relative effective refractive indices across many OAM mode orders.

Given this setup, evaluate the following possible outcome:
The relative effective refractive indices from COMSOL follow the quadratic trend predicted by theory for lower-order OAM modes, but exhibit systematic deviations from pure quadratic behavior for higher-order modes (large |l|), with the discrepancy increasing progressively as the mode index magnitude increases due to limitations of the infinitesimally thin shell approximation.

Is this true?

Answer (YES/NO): NO